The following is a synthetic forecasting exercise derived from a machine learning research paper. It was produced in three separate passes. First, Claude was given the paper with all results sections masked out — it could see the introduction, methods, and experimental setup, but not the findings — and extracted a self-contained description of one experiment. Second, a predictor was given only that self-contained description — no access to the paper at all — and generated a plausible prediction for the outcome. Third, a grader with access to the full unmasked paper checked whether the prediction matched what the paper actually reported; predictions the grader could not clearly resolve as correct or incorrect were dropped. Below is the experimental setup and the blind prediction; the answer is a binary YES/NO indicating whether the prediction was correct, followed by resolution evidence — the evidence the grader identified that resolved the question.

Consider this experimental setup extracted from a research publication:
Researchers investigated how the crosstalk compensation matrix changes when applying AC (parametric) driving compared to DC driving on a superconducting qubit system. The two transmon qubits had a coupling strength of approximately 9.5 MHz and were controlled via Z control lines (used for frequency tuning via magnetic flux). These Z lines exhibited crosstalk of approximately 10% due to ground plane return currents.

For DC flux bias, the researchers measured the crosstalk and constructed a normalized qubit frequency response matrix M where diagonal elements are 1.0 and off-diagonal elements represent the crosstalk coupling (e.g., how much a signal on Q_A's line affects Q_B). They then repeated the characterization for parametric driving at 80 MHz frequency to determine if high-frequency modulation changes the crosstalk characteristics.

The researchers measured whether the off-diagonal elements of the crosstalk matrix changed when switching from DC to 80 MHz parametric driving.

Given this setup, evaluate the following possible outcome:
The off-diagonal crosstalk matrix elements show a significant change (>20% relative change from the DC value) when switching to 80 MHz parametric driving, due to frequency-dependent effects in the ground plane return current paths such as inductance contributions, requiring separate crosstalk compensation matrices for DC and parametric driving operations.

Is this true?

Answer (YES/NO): NO